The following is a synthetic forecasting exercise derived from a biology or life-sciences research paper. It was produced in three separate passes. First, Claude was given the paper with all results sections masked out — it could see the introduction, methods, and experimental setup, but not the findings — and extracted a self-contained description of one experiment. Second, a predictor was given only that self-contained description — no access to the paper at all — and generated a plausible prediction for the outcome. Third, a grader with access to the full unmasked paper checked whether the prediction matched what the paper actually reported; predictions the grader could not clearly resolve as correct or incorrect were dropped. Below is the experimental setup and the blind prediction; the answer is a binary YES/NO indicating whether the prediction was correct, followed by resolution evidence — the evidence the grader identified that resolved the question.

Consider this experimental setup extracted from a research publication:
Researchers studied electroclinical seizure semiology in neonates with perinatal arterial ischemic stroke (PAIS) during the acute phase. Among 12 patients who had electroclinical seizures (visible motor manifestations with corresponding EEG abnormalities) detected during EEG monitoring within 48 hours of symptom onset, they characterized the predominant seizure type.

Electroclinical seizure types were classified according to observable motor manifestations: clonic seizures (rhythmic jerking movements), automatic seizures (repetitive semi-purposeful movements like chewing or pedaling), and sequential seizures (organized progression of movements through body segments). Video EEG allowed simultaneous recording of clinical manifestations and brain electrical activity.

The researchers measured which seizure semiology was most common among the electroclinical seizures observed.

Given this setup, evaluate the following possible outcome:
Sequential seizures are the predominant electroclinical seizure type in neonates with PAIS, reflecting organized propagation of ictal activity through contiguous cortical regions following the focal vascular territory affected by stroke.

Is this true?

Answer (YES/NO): NO